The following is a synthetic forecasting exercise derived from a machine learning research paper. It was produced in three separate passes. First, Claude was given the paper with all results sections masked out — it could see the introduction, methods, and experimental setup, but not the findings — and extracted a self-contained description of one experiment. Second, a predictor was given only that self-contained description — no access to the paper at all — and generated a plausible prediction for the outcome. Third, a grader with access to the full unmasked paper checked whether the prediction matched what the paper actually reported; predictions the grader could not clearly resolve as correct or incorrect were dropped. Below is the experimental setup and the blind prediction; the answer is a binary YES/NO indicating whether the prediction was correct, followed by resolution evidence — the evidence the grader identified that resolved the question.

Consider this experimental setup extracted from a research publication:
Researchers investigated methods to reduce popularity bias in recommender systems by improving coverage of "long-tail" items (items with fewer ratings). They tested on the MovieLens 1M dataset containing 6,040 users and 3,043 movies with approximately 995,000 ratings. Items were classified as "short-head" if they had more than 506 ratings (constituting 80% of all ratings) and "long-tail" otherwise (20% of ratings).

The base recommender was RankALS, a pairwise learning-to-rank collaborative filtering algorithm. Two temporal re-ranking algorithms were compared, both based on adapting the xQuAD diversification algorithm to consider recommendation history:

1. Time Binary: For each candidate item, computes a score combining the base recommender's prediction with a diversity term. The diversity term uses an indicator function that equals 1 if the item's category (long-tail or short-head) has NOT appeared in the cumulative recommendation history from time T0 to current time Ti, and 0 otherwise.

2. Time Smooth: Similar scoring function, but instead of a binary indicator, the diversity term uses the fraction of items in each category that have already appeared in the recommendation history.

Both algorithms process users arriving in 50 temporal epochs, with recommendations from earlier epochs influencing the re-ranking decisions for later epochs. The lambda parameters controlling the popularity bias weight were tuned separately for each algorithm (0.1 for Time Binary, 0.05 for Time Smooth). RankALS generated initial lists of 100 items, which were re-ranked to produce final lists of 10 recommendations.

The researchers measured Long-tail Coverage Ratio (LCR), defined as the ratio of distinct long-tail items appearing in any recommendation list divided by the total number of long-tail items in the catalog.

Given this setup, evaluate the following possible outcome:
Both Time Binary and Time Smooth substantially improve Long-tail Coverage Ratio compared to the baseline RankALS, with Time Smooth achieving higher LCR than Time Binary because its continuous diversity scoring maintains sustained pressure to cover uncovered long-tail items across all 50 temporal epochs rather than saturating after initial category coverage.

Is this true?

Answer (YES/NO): NO